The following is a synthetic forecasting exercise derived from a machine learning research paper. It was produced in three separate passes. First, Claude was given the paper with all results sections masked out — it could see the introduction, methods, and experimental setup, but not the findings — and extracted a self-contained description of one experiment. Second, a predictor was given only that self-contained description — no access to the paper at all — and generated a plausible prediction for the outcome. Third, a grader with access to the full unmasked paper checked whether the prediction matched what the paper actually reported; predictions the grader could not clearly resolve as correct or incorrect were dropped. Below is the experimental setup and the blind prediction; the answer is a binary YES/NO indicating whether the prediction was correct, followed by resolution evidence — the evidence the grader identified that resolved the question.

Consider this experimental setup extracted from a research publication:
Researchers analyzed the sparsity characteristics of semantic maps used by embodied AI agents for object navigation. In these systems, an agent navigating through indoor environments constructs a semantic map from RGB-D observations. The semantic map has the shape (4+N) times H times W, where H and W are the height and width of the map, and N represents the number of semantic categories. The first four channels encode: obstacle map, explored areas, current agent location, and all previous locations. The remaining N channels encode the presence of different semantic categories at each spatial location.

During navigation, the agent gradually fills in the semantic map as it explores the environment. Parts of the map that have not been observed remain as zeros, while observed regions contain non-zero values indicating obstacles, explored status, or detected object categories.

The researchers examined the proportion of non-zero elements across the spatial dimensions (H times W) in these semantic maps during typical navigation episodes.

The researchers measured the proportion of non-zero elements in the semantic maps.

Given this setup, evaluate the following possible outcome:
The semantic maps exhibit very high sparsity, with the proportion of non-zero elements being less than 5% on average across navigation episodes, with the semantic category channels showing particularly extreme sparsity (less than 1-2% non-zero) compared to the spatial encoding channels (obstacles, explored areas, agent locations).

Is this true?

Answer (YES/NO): NO